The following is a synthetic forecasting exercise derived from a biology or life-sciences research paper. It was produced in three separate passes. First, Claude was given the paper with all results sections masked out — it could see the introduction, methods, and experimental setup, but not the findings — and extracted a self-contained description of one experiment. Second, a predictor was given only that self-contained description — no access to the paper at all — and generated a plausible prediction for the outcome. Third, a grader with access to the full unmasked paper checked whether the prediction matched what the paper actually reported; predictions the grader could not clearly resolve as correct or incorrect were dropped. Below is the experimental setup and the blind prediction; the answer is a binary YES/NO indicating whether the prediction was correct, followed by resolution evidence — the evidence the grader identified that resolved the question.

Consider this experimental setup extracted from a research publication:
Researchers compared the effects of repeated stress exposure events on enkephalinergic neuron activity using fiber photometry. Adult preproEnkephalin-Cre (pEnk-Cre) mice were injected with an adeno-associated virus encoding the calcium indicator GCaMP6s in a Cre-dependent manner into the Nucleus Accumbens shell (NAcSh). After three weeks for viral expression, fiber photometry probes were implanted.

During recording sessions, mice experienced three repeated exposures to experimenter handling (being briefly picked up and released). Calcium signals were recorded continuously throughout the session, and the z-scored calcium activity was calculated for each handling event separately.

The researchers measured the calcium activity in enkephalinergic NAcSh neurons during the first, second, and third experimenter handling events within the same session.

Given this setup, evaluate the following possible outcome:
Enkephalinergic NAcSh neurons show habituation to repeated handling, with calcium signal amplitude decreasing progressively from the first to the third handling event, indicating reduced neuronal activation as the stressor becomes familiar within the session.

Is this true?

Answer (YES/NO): NO